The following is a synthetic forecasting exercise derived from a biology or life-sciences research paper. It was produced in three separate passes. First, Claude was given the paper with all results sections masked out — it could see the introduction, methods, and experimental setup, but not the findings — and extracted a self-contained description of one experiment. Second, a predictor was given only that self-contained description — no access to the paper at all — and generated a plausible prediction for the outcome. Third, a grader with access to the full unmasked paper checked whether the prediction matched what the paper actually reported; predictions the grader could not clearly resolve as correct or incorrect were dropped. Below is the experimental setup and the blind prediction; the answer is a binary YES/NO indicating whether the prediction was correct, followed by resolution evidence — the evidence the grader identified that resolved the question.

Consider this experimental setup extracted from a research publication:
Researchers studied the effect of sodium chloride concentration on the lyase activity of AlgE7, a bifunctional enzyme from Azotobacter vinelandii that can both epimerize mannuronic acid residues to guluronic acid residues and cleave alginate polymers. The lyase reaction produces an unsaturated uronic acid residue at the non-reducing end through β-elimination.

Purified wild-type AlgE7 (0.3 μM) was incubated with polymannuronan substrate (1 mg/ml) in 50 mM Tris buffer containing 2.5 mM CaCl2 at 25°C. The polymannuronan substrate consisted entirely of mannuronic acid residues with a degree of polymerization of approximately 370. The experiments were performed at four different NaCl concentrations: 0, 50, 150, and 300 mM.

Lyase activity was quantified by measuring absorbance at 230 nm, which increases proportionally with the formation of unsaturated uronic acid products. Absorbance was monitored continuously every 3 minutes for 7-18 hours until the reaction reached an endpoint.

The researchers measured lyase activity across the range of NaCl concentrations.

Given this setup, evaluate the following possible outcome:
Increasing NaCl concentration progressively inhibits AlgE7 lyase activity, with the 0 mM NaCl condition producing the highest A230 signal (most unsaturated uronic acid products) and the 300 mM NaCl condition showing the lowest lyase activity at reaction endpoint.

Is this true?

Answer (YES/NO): YES